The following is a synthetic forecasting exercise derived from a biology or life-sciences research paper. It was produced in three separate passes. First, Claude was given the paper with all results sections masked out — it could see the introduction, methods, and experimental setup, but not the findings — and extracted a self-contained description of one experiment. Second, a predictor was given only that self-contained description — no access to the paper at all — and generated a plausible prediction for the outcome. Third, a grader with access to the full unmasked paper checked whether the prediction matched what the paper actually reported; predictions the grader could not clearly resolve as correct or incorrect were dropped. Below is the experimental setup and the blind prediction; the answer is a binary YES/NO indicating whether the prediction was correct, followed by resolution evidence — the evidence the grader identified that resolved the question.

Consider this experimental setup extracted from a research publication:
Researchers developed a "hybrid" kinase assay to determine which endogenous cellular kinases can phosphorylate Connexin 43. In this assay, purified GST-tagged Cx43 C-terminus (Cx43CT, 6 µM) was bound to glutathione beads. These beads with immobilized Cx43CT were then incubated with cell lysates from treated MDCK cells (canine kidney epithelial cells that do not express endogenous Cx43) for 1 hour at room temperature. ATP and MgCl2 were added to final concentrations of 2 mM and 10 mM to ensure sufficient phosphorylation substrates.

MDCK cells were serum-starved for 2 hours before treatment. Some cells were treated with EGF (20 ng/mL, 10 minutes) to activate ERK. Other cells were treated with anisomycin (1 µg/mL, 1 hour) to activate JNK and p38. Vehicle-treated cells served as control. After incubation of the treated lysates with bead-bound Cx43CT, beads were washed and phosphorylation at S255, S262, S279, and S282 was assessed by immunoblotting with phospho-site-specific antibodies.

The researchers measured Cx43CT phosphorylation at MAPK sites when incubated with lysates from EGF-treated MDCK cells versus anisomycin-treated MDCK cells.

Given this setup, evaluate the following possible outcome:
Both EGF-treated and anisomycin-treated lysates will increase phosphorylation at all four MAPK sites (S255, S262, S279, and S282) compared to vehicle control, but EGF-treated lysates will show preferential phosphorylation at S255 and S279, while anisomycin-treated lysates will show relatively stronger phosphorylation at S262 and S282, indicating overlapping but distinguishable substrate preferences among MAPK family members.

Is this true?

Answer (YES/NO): NO